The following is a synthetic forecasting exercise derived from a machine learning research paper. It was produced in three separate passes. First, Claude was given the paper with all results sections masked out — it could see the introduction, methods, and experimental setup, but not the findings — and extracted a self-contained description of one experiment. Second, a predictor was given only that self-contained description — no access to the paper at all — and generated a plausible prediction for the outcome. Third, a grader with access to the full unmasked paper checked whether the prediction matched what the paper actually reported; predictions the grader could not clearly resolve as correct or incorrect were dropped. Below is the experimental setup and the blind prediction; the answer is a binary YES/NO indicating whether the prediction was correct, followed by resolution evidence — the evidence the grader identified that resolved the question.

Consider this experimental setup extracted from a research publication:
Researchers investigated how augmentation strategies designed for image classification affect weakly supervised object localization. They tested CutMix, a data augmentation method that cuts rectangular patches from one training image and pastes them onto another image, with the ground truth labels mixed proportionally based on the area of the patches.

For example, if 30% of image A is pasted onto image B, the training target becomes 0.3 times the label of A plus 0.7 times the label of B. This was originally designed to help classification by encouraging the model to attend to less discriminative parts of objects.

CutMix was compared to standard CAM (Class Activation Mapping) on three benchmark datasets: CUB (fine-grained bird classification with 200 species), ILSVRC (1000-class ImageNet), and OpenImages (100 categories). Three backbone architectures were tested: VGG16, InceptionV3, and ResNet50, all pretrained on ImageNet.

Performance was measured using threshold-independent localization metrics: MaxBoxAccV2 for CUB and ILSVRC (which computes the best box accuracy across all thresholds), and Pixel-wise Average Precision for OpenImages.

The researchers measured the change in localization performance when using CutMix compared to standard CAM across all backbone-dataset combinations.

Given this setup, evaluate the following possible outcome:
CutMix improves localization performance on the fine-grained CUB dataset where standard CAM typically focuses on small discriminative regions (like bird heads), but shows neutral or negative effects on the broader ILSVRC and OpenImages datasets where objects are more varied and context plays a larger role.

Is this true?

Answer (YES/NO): NO